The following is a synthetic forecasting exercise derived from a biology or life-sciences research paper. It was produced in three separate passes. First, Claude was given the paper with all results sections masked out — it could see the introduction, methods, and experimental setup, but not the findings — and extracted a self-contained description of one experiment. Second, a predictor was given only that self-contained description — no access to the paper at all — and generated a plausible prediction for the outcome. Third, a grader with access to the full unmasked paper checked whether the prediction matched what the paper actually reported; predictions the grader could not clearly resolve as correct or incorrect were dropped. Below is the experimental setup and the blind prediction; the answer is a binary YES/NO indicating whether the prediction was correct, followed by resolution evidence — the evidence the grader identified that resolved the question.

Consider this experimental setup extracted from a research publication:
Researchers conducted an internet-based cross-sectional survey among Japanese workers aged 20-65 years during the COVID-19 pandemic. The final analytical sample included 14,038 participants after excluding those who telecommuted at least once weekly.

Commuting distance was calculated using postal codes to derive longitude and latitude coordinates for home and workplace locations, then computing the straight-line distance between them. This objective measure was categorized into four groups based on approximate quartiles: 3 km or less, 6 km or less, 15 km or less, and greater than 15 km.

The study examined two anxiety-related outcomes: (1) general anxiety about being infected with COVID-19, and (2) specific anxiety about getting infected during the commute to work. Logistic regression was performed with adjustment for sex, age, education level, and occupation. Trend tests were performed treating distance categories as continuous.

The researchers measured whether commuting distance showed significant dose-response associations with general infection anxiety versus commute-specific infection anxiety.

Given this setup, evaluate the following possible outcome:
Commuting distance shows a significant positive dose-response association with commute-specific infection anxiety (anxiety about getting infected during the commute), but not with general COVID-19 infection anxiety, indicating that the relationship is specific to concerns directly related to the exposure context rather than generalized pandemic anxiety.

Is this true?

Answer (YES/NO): YES